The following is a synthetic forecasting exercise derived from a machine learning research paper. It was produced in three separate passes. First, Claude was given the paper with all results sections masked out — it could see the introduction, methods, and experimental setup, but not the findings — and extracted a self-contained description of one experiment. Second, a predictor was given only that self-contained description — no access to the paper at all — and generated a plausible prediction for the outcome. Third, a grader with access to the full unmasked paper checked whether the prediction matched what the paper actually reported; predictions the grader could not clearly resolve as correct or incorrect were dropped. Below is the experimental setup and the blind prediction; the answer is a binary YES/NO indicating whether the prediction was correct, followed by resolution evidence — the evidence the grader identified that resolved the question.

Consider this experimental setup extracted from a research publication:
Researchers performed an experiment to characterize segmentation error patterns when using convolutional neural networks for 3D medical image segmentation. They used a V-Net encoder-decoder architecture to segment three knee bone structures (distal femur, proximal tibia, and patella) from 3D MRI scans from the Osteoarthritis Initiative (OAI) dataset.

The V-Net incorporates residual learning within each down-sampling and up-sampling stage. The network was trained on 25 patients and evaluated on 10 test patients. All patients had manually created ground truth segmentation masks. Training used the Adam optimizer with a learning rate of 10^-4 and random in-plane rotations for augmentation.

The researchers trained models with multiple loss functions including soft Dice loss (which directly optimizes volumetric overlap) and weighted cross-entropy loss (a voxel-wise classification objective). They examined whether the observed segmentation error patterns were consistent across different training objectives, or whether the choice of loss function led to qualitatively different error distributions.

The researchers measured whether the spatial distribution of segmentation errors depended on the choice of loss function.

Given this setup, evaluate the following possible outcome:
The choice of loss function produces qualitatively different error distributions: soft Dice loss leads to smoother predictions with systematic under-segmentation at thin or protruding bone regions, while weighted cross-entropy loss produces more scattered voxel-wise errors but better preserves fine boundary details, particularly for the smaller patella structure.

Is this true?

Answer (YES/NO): NO